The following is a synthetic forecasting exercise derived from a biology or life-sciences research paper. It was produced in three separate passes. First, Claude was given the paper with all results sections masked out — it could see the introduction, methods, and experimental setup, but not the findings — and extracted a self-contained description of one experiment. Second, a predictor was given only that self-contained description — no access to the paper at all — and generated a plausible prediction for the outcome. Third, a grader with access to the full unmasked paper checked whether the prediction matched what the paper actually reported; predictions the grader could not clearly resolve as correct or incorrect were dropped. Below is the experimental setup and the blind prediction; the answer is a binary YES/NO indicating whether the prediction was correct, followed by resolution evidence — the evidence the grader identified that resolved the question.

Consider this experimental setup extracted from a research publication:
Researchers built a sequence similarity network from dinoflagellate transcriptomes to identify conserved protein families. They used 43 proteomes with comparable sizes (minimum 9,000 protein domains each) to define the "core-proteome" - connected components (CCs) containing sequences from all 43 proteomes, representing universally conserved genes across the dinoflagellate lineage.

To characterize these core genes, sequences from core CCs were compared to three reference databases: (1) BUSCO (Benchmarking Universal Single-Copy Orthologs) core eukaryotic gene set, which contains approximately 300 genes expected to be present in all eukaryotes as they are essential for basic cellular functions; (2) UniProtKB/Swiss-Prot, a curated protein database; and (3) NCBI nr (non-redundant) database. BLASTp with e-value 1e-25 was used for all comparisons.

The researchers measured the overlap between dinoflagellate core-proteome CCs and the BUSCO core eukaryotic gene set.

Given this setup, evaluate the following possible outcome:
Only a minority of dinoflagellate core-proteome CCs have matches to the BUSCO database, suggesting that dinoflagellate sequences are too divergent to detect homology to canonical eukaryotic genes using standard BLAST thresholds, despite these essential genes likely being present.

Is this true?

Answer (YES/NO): NO